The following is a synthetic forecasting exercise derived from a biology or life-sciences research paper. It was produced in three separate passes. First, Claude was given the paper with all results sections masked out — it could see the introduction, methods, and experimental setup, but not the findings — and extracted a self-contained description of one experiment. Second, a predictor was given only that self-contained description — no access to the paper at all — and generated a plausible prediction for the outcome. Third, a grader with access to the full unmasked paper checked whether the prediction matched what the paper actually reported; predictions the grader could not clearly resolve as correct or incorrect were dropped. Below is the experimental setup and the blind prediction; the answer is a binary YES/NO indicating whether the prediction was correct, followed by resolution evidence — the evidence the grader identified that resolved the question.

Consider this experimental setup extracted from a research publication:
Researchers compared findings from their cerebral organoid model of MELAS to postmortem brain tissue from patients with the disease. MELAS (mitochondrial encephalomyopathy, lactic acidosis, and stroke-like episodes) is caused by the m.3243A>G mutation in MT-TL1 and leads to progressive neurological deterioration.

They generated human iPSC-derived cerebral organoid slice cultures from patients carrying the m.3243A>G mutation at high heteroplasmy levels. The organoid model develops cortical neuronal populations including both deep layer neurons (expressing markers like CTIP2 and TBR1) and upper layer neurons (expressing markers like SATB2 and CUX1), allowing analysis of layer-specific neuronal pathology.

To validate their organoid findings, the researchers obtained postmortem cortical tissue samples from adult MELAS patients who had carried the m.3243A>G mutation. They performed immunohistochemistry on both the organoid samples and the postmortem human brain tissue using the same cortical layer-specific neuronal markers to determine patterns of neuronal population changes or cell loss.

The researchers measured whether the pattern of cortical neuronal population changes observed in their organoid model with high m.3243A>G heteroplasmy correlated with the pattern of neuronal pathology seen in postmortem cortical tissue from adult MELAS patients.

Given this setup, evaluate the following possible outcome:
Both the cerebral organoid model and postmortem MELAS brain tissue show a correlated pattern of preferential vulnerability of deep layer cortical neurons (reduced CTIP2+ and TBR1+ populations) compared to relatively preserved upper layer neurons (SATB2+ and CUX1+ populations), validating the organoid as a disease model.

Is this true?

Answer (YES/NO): YES